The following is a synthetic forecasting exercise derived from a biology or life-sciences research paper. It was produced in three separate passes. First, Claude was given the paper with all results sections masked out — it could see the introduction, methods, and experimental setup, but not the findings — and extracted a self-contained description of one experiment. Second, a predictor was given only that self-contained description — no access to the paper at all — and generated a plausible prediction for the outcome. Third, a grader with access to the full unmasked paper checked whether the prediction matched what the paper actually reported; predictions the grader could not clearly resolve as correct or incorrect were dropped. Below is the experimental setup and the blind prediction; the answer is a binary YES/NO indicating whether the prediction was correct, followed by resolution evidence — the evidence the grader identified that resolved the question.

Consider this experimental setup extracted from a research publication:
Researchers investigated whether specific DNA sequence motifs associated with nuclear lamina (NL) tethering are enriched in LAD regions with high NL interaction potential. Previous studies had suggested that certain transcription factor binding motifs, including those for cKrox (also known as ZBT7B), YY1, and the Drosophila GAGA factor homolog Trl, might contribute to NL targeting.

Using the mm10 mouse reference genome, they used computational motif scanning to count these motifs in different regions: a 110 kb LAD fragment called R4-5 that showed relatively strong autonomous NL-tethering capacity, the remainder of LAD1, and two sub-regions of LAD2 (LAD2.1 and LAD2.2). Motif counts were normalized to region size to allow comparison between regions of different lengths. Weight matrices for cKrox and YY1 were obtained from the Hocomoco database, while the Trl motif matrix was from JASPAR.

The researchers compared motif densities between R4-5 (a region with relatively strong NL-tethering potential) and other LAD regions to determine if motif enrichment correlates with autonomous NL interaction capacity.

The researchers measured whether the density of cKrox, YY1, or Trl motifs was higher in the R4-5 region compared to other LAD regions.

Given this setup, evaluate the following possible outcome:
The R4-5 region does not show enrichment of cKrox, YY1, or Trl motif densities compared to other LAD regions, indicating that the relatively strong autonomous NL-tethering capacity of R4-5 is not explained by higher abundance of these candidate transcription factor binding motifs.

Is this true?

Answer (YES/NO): YES